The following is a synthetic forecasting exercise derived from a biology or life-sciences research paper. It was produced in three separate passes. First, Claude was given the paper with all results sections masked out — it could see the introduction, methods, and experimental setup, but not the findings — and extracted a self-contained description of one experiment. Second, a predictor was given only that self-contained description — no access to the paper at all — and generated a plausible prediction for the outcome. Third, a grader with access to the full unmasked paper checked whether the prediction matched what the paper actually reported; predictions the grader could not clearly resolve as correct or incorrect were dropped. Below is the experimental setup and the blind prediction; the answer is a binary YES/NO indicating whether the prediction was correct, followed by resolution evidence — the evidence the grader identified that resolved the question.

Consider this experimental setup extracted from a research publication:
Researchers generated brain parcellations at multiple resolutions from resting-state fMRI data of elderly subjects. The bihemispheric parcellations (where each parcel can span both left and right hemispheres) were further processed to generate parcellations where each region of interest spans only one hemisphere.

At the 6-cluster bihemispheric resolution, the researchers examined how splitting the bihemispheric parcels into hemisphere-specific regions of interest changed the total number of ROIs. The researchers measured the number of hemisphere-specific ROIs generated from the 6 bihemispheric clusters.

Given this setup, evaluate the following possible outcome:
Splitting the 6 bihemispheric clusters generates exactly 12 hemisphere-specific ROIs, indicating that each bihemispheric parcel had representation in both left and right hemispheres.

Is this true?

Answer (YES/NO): NO